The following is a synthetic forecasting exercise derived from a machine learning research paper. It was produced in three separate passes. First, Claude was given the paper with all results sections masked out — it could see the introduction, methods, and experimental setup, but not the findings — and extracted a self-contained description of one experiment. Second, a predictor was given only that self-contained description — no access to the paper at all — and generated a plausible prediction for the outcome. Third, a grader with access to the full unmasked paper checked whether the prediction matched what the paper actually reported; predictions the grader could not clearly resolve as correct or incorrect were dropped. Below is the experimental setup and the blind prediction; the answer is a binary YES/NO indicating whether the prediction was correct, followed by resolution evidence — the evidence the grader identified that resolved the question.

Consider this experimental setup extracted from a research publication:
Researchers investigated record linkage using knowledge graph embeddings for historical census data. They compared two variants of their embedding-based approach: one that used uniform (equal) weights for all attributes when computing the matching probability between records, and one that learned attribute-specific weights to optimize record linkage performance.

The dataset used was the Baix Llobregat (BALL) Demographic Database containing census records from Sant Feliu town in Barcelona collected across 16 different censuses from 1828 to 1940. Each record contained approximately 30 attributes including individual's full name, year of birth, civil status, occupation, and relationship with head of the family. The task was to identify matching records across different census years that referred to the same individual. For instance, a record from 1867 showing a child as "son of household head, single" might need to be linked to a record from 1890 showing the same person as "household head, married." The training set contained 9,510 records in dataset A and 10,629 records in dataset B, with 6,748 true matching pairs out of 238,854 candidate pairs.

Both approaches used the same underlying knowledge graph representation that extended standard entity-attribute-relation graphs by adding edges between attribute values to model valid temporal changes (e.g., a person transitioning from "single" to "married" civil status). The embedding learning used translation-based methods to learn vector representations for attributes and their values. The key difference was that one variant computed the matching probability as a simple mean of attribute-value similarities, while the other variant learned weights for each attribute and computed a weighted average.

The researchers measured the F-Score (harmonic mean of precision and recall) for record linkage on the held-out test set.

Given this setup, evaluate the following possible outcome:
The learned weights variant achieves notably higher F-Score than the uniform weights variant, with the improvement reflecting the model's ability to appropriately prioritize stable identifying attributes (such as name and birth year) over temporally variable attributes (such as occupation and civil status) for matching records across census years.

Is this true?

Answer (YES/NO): NO